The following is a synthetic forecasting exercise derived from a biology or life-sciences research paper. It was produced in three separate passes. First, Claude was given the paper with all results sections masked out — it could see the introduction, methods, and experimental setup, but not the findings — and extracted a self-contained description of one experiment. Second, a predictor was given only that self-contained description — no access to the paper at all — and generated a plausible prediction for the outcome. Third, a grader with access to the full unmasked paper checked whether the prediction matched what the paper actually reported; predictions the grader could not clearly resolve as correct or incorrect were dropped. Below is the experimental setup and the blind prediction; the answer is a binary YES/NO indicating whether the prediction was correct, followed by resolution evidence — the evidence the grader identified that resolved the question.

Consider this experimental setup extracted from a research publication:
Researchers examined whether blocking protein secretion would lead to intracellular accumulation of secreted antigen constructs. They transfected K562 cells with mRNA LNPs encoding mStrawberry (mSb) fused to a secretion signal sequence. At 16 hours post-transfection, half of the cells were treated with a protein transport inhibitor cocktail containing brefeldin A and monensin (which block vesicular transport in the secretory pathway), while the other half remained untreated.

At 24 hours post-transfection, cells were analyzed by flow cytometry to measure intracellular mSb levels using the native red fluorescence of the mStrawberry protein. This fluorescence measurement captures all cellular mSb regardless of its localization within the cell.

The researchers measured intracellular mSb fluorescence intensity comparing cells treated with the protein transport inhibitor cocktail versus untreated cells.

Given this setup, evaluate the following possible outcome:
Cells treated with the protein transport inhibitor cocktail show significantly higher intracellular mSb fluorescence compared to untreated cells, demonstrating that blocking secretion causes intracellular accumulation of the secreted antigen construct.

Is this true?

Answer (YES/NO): YES